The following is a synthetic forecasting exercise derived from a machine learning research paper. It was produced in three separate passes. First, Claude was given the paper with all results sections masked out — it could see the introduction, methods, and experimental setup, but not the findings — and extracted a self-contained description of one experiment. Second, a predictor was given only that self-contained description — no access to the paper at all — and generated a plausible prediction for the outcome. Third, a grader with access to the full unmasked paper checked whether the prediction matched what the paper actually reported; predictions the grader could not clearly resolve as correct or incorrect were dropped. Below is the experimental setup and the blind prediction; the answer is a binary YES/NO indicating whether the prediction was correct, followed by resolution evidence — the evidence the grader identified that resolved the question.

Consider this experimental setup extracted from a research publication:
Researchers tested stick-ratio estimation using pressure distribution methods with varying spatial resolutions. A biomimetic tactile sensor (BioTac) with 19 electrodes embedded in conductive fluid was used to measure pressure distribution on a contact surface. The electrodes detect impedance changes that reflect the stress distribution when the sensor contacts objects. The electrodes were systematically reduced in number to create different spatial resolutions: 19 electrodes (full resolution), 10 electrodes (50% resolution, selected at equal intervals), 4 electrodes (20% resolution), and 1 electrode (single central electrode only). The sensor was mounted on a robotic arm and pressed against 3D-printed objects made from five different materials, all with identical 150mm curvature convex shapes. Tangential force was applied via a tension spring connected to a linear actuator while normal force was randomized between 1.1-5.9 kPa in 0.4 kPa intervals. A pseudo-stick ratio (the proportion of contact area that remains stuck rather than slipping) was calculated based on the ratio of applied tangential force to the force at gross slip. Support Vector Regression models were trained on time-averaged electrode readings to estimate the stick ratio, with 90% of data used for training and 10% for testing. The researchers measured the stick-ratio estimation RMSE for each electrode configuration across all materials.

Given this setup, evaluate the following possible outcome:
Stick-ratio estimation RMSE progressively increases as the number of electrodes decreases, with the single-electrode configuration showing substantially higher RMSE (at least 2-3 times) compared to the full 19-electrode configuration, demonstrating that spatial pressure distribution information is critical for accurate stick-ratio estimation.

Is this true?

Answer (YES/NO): NO